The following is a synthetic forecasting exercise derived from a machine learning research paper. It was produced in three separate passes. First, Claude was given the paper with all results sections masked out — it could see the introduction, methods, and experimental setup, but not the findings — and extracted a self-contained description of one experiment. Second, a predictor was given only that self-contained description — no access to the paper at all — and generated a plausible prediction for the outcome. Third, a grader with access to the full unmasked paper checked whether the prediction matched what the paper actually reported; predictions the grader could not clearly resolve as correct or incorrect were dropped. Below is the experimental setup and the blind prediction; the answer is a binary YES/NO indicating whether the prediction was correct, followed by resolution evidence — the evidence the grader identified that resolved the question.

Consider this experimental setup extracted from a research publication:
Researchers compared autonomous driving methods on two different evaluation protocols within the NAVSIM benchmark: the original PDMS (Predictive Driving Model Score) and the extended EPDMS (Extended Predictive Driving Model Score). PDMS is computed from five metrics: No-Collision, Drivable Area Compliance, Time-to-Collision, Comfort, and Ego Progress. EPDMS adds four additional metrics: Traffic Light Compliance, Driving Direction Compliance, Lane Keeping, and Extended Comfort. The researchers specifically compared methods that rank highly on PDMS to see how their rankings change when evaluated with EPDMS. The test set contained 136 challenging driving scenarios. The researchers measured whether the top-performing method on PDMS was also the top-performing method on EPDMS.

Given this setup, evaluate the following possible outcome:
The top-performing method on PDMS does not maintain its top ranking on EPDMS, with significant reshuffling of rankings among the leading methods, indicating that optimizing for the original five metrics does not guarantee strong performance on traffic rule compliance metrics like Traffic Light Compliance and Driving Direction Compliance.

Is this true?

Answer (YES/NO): NO